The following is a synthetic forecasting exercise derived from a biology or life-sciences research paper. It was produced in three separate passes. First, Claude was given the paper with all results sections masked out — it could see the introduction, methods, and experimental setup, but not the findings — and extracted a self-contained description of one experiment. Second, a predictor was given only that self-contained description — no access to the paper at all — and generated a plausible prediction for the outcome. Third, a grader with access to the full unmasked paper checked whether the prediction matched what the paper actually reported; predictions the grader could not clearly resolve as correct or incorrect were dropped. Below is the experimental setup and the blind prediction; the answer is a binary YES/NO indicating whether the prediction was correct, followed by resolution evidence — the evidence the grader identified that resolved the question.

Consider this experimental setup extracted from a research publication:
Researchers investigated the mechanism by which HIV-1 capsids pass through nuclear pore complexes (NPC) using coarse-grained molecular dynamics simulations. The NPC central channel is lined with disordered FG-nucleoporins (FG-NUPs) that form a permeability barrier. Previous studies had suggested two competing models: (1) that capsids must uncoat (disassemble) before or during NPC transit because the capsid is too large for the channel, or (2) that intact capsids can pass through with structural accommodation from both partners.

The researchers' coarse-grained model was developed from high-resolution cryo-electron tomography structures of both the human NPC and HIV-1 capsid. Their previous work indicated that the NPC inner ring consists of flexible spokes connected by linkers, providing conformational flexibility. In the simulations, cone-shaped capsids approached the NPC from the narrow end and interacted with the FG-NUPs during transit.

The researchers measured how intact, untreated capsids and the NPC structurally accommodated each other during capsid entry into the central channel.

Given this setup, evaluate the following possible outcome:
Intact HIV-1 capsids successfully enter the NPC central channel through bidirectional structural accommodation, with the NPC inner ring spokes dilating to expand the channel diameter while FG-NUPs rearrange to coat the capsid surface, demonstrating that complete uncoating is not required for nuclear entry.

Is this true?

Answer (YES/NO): YES